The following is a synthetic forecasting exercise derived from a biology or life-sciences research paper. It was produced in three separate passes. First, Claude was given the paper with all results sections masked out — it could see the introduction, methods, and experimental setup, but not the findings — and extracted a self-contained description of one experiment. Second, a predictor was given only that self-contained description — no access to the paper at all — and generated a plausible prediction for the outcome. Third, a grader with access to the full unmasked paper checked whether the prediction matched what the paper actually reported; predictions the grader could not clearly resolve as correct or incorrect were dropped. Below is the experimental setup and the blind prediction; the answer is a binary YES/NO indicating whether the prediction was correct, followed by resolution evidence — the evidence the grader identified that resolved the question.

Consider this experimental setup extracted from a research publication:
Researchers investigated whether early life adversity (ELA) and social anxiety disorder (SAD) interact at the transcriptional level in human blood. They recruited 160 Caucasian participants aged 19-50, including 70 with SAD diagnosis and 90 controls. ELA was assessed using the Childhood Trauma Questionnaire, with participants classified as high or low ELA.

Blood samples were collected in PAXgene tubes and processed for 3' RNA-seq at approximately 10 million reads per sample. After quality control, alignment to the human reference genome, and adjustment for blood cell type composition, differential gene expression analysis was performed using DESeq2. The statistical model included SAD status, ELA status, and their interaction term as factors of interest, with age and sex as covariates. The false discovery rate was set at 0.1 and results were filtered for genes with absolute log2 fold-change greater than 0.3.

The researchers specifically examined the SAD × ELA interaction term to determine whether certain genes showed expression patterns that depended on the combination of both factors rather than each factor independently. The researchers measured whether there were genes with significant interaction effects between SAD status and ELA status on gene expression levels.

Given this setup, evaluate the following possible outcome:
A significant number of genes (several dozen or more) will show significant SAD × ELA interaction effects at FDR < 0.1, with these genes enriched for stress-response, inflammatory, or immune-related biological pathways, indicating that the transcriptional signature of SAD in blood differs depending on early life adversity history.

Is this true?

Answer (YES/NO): NO